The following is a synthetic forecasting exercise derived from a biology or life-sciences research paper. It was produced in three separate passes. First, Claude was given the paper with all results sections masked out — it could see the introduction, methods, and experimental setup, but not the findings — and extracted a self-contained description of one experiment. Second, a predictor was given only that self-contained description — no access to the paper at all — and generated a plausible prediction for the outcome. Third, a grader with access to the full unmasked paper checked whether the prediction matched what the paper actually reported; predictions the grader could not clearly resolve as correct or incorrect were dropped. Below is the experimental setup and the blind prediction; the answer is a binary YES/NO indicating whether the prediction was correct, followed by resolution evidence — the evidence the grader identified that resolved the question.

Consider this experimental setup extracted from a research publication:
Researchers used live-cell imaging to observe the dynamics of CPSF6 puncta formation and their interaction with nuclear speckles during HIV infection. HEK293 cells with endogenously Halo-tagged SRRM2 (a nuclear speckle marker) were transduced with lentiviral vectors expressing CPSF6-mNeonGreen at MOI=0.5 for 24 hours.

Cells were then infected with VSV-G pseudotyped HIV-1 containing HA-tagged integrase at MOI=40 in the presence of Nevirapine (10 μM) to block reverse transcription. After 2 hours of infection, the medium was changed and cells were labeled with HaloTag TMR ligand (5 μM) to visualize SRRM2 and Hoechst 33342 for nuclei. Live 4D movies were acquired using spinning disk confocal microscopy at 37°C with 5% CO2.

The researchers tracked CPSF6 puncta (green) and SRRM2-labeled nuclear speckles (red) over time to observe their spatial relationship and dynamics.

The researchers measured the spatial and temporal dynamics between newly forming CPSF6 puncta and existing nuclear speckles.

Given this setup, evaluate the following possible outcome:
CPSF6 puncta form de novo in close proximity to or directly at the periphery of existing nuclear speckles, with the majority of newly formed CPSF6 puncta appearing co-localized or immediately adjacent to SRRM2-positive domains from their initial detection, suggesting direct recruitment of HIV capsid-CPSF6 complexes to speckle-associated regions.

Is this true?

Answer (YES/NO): NO